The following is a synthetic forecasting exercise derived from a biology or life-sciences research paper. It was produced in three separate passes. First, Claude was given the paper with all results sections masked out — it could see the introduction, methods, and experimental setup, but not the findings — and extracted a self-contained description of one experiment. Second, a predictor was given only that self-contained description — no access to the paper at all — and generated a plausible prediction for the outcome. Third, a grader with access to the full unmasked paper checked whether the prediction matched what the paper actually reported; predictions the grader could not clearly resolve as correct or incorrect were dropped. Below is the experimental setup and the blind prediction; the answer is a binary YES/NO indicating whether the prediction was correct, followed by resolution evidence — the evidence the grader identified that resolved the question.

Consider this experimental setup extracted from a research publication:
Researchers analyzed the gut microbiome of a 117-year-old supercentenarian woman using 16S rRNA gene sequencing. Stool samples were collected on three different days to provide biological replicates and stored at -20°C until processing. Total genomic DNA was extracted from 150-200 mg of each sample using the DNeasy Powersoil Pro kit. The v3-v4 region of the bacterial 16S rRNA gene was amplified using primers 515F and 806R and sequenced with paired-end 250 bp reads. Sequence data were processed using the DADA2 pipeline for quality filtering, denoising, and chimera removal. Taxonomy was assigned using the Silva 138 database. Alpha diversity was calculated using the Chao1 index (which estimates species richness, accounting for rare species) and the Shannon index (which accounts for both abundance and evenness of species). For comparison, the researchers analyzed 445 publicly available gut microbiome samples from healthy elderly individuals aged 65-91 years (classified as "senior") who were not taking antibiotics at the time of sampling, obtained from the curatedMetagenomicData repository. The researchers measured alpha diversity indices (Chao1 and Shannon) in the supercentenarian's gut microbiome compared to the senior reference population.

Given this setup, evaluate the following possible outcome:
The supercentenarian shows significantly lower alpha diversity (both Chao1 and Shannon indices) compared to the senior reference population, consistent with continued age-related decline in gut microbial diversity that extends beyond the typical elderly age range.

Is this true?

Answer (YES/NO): NO